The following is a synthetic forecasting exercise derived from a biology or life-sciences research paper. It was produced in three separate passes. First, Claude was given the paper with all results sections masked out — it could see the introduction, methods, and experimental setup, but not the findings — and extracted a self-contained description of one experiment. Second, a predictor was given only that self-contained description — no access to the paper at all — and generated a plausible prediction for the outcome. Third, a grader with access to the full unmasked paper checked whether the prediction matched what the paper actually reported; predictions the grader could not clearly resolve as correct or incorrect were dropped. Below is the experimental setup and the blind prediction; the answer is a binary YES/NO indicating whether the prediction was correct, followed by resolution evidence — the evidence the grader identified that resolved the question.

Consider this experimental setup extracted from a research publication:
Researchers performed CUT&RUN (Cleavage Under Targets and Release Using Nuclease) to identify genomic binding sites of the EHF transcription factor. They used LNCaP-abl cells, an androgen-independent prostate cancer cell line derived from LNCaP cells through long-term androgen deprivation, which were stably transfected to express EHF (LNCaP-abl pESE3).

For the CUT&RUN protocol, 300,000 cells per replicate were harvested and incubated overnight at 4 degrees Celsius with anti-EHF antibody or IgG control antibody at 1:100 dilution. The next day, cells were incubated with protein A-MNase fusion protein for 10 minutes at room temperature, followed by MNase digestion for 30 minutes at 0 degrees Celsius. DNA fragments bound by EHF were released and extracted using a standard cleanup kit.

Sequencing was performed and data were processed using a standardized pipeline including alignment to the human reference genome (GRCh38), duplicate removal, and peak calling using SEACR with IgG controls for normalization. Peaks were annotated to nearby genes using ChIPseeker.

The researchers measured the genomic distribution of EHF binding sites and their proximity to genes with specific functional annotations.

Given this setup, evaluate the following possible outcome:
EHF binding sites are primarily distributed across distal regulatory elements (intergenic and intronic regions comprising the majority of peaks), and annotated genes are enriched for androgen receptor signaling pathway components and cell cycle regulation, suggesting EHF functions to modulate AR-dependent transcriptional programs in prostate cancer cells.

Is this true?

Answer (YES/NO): NO